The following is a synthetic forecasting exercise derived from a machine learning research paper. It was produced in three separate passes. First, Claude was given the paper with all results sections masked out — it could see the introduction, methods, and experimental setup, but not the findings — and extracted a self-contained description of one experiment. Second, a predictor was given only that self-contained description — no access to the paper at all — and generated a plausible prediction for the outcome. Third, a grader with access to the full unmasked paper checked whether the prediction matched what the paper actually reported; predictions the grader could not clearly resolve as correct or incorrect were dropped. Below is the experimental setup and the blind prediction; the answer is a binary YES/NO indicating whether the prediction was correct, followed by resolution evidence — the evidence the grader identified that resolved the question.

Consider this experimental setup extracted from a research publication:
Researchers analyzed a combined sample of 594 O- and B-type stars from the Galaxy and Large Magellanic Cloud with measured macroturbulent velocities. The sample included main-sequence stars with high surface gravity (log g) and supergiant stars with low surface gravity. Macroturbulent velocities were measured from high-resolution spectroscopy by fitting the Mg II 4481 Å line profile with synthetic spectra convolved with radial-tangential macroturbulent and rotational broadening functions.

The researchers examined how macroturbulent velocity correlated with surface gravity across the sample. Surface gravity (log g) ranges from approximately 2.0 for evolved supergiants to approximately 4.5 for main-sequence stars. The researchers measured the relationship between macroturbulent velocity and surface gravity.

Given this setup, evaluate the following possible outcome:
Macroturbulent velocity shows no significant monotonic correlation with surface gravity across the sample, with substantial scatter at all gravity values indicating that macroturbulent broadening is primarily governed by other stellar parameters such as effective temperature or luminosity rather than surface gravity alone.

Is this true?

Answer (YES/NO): NO